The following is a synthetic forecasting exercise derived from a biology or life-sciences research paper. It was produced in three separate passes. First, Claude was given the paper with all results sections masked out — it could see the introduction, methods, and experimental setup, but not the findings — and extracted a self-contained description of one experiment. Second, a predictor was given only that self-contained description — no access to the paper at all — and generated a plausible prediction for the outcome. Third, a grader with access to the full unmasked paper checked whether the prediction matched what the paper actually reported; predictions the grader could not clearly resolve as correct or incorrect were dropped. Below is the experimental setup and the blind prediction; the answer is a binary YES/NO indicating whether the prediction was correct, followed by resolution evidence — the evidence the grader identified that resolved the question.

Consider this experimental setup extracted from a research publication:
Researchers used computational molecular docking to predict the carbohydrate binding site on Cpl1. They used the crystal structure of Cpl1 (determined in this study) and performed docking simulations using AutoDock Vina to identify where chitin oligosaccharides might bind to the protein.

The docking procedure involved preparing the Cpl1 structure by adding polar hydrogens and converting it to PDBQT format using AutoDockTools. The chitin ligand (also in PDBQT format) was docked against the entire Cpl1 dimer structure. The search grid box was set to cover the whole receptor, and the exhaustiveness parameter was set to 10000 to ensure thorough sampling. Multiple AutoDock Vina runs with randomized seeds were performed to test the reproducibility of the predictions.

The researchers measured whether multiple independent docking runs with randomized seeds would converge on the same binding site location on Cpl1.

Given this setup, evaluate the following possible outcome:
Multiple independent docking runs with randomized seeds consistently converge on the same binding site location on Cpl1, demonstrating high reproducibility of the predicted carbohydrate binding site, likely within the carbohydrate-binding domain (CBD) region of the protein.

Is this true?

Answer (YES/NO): NO